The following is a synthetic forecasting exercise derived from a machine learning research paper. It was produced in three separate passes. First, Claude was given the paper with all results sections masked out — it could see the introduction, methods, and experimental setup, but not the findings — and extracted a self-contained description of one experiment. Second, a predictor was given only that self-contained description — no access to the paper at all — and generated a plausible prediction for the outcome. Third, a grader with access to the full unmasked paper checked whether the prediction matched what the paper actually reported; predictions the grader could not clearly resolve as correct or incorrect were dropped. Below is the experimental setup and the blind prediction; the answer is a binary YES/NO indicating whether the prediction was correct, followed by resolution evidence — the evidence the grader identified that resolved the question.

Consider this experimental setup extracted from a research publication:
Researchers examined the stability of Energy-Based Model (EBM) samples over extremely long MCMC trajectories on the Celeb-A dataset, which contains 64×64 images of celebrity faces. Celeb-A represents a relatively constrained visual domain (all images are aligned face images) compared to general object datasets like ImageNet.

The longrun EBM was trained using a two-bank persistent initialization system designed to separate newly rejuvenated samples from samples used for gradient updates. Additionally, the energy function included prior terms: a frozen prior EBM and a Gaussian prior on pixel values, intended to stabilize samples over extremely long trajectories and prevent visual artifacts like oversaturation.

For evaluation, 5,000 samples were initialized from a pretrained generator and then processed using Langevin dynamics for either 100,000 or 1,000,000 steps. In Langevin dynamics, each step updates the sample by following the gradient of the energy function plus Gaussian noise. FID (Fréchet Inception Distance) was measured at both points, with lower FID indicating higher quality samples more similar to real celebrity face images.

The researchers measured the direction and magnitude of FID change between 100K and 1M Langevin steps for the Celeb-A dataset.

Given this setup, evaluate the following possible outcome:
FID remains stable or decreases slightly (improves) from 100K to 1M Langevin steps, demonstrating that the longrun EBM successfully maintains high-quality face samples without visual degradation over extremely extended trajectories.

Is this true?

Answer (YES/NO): NO